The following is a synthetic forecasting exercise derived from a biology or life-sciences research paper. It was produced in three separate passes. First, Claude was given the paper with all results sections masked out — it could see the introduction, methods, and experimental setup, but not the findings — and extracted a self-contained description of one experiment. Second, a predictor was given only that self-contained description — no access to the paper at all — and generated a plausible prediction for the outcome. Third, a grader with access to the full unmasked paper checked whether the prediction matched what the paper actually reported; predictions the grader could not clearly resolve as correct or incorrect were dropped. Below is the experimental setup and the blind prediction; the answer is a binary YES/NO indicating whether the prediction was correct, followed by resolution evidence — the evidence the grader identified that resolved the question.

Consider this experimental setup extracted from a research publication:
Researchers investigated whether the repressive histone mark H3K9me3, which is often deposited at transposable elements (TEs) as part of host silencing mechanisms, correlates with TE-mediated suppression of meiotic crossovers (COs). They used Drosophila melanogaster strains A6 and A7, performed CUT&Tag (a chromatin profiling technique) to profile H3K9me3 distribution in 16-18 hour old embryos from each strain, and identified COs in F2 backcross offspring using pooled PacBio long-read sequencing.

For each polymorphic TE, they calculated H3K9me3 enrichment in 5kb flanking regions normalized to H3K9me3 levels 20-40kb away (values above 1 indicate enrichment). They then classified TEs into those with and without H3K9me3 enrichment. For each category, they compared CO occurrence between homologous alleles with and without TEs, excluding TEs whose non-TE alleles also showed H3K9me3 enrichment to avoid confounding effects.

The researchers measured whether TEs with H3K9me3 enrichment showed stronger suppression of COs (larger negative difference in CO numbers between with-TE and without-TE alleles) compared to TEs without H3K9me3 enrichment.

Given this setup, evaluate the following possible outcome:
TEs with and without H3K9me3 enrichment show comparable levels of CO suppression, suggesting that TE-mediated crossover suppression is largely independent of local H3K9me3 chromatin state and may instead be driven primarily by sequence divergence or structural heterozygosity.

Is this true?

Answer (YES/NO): NO